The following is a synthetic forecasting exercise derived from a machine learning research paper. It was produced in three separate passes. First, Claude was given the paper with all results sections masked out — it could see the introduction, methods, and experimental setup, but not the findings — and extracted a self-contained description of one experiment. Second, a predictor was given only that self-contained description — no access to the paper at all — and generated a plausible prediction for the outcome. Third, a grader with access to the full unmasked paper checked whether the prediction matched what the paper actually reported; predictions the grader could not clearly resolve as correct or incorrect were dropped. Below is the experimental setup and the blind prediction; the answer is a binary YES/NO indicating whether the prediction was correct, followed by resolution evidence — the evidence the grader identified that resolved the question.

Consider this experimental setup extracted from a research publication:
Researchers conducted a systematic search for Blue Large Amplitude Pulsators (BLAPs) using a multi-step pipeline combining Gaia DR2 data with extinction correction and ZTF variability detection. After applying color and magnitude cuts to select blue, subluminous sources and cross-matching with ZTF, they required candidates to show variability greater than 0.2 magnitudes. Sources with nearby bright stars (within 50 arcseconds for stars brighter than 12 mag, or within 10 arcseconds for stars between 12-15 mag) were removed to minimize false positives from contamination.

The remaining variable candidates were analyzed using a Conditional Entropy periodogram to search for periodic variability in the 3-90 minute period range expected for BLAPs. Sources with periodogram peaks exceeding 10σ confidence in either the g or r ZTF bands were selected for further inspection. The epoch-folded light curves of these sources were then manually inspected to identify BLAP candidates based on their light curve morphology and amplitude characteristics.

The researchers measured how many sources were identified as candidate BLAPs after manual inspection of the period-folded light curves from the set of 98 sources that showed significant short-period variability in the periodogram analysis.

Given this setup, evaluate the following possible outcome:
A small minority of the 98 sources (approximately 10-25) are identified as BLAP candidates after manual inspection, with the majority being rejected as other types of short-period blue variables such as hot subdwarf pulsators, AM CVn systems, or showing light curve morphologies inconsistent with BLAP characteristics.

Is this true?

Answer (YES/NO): YES